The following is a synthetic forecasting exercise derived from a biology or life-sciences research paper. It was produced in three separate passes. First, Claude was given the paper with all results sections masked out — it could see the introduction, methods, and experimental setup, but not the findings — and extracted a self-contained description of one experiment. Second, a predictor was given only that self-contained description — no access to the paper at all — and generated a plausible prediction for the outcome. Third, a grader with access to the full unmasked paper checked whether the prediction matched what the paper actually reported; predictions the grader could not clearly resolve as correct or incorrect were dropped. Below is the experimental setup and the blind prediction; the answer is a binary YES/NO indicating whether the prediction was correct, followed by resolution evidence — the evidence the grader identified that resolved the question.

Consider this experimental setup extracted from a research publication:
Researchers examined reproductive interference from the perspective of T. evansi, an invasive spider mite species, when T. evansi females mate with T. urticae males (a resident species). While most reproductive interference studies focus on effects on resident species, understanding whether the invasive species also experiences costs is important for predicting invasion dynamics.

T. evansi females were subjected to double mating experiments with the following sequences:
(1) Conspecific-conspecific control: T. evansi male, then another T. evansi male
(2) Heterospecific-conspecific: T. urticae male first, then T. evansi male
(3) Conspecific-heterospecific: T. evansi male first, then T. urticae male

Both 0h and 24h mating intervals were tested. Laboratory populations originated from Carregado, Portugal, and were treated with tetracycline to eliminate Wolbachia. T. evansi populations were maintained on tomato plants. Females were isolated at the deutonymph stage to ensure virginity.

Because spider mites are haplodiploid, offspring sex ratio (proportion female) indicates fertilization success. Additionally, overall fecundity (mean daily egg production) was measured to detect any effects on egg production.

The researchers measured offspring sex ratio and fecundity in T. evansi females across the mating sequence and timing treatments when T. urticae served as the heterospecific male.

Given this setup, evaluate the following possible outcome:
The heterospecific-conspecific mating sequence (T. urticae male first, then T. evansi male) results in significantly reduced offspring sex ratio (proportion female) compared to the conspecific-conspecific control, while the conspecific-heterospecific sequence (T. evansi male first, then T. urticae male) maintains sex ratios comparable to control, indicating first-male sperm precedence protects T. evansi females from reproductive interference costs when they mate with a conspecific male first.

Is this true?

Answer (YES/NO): NO